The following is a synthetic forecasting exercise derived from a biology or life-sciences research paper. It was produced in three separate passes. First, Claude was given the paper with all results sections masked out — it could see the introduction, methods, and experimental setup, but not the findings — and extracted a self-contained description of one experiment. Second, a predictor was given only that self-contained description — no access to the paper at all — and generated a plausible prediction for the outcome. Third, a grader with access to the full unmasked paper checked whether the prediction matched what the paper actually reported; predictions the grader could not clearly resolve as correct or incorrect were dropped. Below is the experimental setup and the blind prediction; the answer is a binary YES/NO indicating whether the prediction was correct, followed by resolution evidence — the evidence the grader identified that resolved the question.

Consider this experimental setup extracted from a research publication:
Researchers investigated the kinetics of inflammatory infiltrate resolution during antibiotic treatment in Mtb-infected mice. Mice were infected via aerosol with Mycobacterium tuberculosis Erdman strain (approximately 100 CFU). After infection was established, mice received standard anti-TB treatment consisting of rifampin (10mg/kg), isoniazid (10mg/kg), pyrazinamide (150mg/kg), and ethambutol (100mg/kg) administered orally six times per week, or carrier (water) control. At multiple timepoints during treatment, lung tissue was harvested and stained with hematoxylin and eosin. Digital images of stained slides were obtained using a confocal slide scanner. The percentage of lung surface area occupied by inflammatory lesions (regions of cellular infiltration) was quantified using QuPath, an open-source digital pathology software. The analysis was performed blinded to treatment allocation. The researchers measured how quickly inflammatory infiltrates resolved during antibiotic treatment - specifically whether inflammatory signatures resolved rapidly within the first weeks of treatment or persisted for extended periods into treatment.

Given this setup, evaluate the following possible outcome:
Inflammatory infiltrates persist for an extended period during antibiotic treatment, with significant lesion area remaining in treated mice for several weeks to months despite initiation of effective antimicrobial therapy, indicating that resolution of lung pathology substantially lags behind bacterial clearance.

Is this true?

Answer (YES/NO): YES